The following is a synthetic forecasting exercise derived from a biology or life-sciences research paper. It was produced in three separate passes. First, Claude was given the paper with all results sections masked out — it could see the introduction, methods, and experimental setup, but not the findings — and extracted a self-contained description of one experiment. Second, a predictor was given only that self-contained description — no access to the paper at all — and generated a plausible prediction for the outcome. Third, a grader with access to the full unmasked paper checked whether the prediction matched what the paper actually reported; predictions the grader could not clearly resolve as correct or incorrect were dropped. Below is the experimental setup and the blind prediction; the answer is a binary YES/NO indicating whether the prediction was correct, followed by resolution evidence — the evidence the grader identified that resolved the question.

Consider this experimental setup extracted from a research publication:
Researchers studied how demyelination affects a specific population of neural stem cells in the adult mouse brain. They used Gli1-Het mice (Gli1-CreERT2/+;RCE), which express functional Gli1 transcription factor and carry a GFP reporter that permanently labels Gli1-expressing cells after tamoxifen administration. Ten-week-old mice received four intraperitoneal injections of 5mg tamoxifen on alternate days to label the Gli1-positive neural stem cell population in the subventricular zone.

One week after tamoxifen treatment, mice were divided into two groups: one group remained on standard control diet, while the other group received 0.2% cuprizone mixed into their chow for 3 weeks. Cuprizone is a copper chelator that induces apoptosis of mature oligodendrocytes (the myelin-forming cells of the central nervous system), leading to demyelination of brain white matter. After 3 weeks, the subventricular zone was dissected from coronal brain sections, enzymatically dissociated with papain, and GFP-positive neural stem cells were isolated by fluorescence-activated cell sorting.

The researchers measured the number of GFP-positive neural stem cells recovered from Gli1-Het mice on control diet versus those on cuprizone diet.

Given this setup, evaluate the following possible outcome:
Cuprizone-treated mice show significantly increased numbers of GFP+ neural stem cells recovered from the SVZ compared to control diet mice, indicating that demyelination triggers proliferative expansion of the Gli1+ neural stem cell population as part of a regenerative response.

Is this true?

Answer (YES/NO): NO